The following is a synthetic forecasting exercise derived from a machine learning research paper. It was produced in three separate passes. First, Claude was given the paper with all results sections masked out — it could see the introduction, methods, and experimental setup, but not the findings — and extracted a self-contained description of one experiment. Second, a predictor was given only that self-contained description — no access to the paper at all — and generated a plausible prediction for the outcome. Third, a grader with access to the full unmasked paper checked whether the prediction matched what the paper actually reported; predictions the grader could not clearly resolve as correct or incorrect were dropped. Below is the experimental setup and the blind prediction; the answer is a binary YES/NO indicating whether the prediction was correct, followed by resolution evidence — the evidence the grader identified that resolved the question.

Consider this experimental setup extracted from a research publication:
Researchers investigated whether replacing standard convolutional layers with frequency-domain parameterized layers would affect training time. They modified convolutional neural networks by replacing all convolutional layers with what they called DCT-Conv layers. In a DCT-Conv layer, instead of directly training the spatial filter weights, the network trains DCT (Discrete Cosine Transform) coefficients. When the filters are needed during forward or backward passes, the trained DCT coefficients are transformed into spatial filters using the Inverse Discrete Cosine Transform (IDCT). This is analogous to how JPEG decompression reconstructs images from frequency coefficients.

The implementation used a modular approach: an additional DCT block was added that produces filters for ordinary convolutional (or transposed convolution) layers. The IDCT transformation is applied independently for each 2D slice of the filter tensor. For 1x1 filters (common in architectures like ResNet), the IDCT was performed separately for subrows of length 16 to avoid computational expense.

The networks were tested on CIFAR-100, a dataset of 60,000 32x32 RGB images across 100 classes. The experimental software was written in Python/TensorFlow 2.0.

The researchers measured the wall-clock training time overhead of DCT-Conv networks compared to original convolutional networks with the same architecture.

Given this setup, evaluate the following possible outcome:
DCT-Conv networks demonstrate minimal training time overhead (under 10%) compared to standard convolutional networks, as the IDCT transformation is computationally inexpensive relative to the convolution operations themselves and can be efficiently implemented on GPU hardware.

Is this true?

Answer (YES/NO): NO